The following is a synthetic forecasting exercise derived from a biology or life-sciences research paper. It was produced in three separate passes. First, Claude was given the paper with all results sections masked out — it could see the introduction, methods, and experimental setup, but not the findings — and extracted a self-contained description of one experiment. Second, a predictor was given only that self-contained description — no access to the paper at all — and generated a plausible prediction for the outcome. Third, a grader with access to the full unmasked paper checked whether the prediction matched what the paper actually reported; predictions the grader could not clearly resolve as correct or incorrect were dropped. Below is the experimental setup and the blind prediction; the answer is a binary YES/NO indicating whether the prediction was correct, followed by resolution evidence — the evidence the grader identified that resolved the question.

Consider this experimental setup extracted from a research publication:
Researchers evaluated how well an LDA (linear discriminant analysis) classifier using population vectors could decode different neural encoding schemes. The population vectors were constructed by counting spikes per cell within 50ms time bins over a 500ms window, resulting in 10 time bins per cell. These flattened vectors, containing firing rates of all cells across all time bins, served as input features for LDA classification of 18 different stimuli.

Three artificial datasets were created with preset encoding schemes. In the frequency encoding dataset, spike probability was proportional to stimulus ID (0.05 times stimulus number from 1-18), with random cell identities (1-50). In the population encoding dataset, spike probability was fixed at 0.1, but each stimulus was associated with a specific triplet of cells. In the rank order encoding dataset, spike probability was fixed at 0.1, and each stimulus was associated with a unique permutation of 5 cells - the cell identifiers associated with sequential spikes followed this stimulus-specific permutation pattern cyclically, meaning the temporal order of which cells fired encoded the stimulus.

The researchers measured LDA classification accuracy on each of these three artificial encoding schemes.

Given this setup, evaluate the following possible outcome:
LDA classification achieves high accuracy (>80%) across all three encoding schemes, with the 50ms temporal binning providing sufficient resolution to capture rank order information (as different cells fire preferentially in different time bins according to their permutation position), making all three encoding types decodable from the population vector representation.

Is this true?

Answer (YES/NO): NO